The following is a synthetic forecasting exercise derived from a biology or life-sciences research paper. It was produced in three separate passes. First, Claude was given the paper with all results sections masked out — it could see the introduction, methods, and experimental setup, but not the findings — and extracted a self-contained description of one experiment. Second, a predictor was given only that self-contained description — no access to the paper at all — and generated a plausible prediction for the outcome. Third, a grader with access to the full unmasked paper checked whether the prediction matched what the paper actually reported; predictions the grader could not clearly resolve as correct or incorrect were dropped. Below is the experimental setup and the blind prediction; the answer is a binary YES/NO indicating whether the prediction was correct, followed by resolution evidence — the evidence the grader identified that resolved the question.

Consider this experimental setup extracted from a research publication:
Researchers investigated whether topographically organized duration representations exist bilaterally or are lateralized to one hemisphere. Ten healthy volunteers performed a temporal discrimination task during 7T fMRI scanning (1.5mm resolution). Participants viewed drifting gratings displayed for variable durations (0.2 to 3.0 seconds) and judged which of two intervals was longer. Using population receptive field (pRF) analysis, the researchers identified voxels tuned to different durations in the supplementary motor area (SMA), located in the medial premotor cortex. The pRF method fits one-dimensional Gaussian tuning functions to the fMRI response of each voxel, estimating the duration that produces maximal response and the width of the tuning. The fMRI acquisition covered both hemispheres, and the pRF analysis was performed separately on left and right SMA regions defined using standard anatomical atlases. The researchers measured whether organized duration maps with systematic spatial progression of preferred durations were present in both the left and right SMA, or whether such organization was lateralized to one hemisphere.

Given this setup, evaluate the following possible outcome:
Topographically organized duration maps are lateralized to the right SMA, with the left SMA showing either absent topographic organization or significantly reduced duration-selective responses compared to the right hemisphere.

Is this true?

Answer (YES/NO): YES